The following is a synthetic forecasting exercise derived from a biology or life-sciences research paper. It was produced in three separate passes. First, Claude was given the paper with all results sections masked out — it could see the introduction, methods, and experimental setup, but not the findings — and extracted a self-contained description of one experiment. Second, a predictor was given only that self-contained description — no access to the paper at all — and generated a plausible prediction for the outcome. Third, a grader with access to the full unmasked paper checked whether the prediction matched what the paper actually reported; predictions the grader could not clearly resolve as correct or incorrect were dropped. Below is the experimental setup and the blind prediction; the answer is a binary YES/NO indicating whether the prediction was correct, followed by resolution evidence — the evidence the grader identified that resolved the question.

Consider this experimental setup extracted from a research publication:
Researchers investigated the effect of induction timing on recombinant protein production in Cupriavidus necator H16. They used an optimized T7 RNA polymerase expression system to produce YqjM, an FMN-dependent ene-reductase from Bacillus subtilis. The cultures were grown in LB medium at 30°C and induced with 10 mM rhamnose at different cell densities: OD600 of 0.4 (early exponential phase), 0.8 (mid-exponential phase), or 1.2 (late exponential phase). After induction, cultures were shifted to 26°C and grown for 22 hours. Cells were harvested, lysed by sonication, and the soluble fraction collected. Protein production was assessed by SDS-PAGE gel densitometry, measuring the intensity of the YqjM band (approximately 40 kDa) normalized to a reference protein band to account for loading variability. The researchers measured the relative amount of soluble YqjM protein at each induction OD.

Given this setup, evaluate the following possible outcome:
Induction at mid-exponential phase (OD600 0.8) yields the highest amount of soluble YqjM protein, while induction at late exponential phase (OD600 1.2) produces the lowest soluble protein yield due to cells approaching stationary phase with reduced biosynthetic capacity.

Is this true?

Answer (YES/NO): NO